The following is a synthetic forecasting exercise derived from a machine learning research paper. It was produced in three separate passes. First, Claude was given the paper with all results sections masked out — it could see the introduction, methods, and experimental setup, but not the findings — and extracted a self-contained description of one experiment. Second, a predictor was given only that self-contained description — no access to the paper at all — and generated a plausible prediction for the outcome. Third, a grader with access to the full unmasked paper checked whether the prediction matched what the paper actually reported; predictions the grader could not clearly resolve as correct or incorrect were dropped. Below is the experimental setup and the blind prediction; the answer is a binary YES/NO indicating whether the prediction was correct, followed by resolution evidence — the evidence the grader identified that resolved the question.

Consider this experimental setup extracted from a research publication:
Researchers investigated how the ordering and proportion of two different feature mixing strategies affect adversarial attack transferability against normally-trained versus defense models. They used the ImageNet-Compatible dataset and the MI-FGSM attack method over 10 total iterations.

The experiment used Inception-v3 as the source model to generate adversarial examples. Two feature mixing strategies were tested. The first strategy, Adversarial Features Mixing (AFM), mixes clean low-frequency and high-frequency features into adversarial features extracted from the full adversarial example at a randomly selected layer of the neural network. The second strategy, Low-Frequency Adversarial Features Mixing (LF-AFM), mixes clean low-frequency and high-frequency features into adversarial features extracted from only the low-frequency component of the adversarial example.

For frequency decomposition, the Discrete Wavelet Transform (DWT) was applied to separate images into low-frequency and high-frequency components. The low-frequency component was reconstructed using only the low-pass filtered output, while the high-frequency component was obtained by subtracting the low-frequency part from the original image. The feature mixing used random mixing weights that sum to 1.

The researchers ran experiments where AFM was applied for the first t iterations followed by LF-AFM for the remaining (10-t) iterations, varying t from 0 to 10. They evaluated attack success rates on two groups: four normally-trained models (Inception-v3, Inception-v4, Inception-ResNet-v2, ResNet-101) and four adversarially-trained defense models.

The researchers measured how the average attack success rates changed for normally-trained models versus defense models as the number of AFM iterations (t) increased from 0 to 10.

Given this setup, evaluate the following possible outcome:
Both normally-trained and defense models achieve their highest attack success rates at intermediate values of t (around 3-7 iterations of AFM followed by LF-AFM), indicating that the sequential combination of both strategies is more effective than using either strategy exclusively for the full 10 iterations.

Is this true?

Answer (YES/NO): NO